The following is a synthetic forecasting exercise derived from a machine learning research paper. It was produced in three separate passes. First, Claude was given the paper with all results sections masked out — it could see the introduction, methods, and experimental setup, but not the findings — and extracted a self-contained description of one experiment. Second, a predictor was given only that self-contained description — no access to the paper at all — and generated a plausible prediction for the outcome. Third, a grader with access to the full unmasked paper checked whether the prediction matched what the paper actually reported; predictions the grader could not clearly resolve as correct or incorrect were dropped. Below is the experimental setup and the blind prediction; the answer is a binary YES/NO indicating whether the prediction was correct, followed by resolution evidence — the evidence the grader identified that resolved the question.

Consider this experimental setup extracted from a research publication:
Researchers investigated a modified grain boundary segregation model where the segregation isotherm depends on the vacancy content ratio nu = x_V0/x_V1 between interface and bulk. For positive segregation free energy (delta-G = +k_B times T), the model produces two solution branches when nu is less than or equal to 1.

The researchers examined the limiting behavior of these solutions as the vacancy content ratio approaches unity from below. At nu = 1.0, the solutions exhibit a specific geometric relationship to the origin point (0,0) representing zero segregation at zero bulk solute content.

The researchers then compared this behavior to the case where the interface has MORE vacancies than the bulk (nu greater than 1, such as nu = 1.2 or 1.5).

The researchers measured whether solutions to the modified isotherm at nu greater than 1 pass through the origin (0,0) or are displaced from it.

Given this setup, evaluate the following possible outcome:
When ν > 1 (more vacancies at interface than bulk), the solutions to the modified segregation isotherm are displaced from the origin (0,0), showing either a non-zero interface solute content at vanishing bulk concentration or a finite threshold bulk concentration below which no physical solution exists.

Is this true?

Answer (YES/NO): YES